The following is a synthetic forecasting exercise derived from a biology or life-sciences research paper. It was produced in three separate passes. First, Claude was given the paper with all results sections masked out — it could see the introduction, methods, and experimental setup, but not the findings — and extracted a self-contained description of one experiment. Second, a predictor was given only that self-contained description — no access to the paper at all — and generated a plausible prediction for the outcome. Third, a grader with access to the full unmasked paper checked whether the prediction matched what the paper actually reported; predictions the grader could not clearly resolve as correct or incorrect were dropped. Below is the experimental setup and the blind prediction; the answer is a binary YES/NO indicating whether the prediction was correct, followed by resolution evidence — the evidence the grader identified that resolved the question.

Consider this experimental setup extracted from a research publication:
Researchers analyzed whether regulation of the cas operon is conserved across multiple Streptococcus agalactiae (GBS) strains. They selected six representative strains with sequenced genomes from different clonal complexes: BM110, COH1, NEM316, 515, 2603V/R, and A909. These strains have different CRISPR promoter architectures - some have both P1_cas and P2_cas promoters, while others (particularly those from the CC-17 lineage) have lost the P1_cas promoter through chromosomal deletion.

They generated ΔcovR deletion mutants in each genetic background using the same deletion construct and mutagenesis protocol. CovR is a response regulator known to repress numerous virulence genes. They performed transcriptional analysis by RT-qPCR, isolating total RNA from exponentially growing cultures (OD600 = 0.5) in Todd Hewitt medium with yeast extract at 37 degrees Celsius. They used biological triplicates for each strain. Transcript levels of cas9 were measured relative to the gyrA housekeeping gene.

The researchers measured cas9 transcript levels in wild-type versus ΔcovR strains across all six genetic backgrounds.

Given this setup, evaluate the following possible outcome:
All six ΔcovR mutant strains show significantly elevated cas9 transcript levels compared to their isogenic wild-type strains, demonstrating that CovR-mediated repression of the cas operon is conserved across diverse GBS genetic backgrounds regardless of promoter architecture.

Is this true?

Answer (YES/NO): NO